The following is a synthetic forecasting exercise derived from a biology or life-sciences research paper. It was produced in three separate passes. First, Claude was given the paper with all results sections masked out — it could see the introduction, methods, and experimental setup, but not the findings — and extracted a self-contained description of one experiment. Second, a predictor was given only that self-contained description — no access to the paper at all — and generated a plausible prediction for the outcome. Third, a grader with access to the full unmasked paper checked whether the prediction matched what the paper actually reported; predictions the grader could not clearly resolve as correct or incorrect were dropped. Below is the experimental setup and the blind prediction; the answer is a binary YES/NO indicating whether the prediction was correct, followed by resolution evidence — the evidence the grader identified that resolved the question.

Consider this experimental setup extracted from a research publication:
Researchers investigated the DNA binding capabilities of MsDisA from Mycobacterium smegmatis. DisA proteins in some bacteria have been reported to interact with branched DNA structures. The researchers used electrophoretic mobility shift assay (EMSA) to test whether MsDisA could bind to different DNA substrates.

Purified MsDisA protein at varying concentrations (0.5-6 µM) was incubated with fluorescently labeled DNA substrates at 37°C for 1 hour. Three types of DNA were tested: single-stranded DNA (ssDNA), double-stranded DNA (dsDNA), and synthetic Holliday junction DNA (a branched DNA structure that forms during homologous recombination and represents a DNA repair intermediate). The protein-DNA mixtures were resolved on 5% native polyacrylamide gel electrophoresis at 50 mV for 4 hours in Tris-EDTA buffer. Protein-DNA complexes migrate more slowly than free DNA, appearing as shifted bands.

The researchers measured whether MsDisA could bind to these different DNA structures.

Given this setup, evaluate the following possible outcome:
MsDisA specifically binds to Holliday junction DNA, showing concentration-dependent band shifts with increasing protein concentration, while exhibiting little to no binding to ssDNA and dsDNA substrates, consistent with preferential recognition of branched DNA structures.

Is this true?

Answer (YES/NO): NO